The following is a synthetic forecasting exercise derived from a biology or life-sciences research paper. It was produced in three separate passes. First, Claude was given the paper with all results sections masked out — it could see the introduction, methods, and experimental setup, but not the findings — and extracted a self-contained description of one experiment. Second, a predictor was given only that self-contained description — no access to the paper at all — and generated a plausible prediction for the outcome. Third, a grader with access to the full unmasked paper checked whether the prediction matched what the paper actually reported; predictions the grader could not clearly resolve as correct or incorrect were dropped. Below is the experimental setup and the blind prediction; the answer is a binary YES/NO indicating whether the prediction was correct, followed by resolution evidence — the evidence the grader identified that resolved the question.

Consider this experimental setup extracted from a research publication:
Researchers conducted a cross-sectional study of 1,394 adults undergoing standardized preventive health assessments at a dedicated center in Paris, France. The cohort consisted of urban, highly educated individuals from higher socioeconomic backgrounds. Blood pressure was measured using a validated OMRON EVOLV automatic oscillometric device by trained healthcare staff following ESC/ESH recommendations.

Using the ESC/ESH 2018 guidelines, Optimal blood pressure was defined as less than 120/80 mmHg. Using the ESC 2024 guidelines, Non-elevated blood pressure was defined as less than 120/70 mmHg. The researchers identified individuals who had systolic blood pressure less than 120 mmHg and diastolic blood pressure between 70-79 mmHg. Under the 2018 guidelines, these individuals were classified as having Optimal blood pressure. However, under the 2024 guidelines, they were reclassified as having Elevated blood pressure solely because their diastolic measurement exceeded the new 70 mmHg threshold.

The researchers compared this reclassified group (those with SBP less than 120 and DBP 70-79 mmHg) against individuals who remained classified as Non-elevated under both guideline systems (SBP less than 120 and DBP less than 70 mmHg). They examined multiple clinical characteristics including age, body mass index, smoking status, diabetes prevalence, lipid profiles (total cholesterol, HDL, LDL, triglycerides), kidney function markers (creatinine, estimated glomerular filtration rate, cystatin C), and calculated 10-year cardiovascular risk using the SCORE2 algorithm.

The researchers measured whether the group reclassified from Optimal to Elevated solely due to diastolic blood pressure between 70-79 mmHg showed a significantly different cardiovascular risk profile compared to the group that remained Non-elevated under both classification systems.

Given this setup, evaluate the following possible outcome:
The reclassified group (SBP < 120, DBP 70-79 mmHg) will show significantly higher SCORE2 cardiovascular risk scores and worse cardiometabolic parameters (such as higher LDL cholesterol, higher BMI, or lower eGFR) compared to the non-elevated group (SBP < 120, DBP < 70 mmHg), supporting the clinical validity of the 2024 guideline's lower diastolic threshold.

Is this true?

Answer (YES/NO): NO